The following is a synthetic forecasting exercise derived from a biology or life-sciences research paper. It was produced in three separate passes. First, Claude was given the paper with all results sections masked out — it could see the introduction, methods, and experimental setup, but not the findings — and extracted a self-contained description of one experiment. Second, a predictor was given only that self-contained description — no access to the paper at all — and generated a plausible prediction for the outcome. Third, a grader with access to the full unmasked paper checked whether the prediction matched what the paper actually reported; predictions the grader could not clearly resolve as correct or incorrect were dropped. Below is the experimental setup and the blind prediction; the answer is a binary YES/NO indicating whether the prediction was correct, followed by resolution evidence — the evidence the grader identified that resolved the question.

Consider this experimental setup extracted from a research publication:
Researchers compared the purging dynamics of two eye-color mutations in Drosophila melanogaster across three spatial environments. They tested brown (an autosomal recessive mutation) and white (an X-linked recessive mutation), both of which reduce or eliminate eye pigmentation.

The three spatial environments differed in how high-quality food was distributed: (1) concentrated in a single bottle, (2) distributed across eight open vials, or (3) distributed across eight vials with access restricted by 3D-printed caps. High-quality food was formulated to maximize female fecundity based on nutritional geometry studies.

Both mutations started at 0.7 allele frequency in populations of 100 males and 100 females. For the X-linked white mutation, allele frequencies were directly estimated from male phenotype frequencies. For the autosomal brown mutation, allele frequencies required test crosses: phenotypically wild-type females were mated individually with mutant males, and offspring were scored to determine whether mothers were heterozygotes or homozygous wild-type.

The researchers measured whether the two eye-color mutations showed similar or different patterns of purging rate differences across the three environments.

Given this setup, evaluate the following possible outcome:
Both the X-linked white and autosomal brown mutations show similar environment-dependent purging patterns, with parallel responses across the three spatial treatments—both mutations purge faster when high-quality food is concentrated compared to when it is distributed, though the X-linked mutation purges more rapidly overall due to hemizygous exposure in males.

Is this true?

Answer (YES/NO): NO